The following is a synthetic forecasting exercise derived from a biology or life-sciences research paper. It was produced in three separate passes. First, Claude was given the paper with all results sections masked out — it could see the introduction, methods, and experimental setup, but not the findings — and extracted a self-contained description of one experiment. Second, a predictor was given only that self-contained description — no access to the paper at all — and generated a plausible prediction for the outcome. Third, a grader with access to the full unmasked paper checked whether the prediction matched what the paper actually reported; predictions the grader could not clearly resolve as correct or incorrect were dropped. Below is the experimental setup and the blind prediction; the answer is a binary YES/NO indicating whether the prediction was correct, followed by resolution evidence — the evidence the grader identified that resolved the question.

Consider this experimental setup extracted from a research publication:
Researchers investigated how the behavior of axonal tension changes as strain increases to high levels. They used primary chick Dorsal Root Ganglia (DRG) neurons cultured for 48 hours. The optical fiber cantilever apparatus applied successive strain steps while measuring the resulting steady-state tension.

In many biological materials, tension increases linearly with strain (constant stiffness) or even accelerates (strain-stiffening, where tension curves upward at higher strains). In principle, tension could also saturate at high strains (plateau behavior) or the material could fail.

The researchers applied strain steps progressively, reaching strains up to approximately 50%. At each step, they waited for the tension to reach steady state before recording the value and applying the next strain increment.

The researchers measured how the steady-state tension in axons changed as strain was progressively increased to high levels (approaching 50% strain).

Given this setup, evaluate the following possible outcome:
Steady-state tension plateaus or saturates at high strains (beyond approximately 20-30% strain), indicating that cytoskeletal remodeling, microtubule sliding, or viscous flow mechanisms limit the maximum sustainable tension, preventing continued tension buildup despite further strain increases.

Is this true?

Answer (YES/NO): NO